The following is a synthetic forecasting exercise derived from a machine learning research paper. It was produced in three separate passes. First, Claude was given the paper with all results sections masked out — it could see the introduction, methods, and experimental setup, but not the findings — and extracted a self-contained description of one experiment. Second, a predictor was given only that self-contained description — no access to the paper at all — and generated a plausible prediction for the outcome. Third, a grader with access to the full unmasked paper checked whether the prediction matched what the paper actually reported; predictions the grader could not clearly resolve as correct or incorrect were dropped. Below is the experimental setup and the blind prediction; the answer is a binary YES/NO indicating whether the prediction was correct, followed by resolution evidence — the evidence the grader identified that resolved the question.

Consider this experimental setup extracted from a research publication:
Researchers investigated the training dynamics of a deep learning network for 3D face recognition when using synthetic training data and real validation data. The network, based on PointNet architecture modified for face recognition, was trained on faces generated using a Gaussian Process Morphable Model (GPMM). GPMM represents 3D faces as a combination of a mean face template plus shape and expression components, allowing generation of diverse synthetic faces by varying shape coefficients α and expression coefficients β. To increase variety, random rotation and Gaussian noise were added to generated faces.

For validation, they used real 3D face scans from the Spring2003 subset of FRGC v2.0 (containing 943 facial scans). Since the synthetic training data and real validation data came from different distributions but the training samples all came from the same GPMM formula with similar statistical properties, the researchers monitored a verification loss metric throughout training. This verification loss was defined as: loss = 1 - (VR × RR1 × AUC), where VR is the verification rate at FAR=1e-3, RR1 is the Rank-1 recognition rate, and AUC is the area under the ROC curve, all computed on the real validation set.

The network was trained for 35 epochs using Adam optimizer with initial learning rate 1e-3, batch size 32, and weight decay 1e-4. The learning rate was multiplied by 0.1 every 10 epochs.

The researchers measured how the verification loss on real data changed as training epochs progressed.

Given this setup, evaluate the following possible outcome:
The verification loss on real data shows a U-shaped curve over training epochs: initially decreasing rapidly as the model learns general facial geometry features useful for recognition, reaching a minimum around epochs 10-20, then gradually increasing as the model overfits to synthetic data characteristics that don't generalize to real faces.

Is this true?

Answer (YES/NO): NO